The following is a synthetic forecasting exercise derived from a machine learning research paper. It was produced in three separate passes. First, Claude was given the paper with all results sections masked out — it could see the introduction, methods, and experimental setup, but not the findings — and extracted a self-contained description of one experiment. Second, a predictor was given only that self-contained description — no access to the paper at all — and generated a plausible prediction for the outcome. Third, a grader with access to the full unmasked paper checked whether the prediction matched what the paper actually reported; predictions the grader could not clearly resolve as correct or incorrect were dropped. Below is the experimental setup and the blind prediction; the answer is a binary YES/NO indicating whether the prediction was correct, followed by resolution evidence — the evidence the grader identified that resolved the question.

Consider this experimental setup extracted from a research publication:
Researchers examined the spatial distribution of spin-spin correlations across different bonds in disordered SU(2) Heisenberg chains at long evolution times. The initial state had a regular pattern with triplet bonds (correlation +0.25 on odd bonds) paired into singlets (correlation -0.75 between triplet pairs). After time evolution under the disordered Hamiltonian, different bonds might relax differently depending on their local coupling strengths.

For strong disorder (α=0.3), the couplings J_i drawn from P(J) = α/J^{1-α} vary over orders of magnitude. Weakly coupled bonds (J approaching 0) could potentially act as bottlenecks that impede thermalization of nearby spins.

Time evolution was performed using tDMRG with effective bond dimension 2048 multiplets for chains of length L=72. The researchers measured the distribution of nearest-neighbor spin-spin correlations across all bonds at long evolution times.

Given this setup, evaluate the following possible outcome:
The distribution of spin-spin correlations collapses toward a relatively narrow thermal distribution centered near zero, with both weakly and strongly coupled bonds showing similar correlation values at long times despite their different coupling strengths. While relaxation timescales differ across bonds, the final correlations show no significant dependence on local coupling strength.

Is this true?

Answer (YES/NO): NO